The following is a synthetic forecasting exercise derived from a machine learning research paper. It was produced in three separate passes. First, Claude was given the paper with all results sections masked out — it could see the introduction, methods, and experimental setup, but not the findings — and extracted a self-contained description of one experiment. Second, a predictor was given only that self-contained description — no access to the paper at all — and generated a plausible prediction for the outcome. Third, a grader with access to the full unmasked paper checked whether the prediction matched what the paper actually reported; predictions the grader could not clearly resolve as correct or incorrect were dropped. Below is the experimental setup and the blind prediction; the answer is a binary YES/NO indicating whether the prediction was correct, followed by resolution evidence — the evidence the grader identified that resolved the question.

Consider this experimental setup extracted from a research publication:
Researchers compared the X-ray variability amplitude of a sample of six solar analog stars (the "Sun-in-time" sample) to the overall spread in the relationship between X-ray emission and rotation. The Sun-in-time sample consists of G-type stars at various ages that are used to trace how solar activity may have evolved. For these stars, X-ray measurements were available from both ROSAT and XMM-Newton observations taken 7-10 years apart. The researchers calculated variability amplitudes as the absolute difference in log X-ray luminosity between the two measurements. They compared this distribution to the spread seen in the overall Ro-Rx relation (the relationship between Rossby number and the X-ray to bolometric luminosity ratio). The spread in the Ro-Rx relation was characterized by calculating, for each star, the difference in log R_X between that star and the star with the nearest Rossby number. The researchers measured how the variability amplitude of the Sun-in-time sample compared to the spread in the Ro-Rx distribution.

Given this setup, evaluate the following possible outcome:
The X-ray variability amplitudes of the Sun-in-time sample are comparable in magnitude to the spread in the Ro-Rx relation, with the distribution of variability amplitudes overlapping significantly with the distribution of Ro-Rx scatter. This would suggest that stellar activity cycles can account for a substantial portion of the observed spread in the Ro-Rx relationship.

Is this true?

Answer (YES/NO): NO